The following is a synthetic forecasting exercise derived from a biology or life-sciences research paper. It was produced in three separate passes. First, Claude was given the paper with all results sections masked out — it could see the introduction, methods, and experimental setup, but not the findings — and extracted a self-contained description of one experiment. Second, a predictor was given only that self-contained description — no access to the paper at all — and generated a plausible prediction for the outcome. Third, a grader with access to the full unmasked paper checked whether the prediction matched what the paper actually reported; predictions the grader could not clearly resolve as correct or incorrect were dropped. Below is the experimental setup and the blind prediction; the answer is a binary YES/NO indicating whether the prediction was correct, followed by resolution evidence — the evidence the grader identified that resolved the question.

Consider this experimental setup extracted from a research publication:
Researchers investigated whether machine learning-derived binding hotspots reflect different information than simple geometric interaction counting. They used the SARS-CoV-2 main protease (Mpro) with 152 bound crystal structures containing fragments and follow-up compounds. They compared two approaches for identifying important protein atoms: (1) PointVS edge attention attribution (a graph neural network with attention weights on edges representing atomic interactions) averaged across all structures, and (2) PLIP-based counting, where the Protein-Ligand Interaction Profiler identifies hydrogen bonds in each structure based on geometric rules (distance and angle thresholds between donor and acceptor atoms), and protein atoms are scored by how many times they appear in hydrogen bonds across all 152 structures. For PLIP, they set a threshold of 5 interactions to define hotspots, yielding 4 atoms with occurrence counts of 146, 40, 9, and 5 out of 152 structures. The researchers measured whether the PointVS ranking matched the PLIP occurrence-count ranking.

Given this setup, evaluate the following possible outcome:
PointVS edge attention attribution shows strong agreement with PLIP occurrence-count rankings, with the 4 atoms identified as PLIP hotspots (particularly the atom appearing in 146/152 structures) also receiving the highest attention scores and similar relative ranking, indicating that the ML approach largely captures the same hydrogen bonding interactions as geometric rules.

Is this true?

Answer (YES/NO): NO